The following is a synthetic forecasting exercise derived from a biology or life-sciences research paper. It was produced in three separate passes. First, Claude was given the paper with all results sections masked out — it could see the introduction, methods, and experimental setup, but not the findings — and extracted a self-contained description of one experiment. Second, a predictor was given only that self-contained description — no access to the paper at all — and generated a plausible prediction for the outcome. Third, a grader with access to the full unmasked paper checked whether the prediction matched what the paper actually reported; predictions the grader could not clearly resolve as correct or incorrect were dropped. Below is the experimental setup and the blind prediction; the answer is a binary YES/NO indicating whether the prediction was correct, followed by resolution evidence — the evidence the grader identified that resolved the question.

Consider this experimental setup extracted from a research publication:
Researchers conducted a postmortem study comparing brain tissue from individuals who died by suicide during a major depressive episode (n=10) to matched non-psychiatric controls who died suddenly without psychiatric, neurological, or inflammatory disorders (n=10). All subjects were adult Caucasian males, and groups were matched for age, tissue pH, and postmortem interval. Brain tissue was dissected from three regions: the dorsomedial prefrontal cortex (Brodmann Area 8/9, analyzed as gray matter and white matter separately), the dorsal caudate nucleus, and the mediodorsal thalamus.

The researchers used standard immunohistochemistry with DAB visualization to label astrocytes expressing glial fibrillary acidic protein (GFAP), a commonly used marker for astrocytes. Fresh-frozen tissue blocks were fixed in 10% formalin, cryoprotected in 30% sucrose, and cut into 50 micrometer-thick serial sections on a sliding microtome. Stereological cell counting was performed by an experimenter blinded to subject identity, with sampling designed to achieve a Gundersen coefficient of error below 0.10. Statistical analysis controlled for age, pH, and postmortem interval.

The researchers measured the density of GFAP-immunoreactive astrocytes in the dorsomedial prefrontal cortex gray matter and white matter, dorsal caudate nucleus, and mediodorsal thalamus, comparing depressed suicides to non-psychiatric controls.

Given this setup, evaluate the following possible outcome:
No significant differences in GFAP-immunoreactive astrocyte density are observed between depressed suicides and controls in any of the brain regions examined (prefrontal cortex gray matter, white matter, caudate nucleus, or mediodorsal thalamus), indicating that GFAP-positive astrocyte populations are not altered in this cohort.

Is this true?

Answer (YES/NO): NO